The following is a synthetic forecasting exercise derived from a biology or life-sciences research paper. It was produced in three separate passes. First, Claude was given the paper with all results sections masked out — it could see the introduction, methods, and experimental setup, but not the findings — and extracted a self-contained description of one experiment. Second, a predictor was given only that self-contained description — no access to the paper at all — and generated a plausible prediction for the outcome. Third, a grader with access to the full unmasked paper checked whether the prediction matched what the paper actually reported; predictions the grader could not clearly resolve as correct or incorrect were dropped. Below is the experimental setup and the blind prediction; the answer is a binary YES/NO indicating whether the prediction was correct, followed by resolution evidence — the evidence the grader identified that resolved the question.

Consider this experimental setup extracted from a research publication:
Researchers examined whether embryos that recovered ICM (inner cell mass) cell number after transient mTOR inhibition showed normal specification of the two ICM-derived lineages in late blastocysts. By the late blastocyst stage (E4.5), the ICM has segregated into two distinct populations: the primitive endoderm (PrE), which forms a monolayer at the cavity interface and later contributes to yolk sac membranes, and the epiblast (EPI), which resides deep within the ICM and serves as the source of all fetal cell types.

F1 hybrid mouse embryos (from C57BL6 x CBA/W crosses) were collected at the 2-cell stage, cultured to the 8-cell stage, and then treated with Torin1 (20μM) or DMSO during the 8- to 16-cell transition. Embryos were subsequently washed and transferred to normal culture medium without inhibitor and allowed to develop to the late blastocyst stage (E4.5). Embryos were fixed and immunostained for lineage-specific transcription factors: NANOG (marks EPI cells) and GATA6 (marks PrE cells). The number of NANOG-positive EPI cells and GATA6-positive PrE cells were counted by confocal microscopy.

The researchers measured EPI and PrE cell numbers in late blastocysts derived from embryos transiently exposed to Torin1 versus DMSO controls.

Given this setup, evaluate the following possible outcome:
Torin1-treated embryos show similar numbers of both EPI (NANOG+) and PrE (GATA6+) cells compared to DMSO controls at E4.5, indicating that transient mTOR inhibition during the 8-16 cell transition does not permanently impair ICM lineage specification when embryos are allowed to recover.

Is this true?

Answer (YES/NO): NO